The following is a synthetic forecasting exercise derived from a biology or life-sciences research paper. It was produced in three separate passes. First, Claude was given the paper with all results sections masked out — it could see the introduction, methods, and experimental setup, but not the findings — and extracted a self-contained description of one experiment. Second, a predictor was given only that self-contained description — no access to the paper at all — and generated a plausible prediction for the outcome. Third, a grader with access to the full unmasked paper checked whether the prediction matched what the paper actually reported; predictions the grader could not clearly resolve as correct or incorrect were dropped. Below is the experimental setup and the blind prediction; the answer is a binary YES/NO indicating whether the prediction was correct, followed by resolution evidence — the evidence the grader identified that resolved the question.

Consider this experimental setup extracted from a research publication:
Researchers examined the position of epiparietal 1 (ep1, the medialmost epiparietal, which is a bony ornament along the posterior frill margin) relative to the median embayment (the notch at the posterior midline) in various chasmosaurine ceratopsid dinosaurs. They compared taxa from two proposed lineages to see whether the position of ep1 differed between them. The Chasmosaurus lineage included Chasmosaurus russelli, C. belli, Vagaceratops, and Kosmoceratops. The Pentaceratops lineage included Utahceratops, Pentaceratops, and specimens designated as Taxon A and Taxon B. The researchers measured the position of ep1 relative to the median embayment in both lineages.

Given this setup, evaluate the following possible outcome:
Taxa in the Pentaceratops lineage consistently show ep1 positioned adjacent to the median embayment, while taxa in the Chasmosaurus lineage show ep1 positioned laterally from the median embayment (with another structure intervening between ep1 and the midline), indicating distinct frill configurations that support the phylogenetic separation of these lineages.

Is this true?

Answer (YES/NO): NO